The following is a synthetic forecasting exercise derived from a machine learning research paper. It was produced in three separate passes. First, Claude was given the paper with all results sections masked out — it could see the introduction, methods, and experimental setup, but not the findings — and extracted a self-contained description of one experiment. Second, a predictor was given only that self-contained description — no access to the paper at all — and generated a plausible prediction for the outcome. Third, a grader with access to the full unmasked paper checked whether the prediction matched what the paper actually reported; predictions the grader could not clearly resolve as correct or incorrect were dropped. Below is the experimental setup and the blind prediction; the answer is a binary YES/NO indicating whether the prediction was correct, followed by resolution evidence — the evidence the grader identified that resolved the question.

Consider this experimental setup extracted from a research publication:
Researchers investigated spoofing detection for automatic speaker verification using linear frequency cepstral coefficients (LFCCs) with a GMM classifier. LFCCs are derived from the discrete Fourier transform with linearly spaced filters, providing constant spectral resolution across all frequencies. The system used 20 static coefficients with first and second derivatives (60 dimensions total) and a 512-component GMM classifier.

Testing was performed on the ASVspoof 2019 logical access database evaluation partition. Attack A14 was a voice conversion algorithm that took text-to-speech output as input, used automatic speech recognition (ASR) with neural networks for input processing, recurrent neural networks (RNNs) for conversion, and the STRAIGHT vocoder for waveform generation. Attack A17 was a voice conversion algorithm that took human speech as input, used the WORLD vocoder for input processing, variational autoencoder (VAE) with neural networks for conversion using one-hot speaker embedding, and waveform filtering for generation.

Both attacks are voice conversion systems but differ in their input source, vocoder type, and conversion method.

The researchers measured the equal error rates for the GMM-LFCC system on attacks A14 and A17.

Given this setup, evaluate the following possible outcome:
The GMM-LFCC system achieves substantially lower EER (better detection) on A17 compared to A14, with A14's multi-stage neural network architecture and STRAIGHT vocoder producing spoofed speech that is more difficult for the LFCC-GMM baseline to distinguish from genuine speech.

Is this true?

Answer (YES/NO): NO